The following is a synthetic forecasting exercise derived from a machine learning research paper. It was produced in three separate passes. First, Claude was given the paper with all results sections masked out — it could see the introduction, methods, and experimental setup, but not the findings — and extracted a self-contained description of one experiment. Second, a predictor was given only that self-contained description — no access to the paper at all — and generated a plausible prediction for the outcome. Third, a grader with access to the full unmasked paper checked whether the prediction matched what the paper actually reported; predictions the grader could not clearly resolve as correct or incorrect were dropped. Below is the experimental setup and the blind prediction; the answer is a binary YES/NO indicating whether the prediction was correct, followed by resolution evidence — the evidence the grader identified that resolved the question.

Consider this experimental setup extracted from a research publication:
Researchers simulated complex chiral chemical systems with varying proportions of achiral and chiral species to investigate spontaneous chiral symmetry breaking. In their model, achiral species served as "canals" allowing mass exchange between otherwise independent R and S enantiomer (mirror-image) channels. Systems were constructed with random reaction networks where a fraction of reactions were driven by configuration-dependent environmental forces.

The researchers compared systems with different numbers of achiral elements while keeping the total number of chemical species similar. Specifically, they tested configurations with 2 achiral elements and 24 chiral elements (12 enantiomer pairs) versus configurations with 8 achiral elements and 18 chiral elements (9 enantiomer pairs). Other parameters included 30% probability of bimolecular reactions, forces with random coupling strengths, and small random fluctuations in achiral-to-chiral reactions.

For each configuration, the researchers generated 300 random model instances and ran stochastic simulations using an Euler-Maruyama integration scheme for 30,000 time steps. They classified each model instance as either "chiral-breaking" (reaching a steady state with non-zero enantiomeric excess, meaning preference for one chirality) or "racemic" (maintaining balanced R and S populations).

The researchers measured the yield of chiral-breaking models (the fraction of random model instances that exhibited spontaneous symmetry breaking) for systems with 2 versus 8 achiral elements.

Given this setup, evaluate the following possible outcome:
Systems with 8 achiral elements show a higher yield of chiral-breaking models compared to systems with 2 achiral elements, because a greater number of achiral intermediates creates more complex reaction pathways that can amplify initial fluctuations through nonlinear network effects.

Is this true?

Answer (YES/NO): NO